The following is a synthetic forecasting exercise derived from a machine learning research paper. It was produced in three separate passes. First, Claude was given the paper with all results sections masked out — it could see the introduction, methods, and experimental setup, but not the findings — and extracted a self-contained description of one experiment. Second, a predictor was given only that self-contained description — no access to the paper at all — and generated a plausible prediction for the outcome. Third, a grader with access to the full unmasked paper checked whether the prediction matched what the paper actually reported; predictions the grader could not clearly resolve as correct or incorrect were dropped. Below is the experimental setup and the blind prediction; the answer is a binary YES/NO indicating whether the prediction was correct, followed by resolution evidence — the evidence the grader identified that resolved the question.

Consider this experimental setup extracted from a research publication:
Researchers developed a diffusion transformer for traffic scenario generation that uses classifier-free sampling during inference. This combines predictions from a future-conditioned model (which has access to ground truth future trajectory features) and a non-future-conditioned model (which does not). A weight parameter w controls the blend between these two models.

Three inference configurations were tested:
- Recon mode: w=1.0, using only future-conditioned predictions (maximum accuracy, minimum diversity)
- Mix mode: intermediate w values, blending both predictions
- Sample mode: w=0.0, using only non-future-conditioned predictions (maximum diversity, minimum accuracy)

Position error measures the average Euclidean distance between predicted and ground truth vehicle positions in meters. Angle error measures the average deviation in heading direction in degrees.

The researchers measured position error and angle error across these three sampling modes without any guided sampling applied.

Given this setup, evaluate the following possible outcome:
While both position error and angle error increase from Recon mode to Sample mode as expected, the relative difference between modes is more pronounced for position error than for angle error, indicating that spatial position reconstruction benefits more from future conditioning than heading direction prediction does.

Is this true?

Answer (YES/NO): YES